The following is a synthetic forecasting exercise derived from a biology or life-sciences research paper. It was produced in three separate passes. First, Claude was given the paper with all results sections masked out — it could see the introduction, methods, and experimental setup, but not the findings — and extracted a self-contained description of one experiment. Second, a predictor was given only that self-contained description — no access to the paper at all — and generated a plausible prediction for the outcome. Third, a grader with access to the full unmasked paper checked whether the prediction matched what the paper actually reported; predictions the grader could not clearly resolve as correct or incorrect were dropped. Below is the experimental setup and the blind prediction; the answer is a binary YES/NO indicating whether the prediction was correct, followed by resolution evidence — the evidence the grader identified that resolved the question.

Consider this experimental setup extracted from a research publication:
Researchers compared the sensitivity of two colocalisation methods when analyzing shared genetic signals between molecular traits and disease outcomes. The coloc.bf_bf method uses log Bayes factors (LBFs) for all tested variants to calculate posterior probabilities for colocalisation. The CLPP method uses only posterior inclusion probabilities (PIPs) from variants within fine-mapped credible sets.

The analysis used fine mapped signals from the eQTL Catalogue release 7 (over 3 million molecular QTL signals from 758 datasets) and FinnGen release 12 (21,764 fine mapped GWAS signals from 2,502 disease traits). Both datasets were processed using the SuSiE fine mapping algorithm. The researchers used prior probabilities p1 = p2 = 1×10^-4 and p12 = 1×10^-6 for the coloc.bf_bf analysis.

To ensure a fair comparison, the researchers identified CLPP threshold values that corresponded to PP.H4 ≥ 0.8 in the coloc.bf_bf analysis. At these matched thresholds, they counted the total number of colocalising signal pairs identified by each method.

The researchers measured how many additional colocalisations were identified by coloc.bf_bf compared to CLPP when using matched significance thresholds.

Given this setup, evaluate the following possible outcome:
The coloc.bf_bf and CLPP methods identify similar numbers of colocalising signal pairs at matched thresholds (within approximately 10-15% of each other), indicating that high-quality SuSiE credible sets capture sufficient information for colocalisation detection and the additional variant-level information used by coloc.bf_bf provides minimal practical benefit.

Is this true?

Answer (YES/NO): NO